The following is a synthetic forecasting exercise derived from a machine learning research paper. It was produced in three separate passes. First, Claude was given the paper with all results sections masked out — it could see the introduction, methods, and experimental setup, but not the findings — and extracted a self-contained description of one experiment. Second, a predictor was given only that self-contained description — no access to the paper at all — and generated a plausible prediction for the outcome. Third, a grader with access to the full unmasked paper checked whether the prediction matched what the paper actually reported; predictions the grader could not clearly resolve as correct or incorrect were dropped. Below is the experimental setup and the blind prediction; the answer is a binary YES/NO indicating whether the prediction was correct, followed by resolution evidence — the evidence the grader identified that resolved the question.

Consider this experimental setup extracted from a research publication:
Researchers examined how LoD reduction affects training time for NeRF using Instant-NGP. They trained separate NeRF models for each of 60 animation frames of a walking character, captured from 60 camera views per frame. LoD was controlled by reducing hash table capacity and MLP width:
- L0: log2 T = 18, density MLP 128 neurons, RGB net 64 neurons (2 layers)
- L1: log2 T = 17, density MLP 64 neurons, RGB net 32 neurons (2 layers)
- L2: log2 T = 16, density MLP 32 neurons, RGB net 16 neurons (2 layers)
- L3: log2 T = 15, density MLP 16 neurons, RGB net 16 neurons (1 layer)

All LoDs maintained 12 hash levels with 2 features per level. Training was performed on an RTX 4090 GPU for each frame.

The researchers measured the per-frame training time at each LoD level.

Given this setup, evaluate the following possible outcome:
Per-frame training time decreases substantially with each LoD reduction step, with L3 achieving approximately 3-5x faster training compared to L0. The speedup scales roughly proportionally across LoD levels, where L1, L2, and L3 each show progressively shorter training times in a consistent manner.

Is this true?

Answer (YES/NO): NO